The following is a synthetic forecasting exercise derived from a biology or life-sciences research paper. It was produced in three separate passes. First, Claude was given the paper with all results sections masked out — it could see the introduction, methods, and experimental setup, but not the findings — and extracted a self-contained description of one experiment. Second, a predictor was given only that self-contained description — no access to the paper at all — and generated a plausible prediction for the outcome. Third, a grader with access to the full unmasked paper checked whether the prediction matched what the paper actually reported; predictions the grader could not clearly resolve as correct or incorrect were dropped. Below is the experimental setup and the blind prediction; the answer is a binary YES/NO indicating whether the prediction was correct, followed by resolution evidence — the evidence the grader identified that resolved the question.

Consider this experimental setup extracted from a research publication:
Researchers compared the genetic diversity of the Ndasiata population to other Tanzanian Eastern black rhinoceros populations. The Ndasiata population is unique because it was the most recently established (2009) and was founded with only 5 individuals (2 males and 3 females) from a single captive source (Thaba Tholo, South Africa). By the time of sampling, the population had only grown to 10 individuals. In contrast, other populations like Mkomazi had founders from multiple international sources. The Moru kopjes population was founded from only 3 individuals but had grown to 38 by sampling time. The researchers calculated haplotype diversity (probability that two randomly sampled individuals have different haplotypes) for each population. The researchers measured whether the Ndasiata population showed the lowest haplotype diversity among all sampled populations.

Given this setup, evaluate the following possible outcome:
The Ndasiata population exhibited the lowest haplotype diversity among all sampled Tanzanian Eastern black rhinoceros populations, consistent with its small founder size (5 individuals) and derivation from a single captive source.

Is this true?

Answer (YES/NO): NO